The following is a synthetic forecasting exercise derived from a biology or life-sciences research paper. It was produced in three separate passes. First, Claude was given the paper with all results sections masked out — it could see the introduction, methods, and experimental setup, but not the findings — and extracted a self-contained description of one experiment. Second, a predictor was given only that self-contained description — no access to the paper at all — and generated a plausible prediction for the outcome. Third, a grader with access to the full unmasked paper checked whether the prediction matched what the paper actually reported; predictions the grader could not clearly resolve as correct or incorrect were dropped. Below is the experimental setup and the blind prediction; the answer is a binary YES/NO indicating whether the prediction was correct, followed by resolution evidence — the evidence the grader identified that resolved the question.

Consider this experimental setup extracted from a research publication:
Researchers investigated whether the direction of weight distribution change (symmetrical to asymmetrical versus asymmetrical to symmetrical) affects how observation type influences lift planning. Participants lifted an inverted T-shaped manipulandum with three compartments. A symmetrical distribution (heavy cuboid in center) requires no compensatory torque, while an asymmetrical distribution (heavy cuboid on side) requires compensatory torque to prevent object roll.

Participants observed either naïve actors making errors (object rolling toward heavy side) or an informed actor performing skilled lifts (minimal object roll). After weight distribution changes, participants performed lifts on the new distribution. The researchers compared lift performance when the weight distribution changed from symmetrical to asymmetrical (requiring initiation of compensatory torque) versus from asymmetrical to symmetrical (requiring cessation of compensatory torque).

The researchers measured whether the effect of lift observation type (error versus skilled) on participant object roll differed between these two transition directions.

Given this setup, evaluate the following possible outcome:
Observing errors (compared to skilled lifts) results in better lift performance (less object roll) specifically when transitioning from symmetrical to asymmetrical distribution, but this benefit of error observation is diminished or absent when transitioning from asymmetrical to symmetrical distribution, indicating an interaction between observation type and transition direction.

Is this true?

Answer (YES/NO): NO